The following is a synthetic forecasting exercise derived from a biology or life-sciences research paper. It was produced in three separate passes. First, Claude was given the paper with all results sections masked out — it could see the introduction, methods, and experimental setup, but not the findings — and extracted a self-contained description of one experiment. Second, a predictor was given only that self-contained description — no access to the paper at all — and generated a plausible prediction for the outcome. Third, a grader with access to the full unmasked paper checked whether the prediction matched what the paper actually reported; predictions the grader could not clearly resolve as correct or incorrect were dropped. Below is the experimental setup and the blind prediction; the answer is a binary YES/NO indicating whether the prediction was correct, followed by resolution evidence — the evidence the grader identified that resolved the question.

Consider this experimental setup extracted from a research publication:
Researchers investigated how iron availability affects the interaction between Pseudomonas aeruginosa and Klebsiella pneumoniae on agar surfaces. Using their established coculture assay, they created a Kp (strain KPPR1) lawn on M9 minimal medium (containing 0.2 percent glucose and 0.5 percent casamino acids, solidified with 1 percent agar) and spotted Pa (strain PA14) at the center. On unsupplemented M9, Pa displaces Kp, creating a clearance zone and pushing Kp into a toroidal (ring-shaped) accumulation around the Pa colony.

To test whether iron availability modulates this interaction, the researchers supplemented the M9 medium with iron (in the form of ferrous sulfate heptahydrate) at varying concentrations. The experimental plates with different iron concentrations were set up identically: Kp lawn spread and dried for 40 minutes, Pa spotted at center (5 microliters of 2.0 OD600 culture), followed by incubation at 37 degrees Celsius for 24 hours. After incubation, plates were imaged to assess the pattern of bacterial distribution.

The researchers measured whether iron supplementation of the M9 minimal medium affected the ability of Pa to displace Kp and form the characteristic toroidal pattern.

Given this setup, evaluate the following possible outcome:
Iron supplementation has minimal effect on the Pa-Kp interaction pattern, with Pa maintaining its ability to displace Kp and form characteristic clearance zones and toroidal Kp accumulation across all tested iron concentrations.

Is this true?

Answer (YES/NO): NO